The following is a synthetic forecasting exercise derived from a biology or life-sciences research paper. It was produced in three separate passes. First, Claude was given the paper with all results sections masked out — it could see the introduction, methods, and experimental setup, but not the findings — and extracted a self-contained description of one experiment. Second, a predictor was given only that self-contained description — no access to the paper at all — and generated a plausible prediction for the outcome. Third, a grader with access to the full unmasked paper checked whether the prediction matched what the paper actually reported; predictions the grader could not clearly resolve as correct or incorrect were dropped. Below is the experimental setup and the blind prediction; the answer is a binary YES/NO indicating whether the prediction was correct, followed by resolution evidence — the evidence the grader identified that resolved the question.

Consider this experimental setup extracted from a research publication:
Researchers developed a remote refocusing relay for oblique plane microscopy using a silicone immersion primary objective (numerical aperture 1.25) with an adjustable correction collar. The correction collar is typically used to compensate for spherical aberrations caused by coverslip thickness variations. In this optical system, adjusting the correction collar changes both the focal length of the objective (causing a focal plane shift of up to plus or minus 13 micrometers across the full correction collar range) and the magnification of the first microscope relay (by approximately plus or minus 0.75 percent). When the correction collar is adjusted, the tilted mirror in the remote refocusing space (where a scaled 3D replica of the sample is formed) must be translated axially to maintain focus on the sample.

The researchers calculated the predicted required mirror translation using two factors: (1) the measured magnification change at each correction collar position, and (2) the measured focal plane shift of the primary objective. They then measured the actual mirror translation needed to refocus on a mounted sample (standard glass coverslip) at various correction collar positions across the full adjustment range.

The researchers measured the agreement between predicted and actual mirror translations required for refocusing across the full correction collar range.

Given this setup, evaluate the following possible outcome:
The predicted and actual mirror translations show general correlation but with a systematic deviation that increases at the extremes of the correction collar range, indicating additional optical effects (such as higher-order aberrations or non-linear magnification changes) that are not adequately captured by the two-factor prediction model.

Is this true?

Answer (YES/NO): NO